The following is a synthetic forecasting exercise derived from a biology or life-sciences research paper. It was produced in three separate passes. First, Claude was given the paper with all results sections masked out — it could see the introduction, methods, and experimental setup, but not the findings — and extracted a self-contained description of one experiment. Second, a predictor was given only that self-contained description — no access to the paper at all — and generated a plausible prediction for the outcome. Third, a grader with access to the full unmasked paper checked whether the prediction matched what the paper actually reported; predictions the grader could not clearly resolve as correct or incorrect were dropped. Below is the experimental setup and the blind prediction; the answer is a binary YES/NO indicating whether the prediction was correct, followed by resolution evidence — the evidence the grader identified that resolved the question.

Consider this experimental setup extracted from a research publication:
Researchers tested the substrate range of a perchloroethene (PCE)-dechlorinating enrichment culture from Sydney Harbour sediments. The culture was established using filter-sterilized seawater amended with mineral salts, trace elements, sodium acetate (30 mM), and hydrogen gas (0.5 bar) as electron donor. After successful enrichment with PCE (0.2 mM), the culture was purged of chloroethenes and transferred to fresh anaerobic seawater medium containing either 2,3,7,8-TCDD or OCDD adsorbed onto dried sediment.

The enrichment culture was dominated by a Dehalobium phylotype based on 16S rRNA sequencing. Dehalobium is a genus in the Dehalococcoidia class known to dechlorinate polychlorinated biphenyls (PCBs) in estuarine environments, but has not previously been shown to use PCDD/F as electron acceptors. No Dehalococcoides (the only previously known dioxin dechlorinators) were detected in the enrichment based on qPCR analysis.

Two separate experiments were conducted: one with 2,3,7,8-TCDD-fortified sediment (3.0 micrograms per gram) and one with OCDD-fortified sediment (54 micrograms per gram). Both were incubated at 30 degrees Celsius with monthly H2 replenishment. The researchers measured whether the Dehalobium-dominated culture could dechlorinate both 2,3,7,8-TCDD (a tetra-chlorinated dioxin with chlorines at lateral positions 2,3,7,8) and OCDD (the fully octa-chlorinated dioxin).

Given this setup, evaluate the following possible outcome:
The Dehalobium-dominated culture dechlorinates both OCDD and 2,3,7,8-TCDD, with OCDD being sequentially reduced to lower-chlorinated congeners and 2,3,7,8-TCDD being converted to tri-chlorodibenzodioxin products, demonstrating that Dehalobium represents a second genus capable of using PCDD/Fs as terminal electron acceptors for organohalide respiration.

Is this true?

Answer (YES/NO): NO